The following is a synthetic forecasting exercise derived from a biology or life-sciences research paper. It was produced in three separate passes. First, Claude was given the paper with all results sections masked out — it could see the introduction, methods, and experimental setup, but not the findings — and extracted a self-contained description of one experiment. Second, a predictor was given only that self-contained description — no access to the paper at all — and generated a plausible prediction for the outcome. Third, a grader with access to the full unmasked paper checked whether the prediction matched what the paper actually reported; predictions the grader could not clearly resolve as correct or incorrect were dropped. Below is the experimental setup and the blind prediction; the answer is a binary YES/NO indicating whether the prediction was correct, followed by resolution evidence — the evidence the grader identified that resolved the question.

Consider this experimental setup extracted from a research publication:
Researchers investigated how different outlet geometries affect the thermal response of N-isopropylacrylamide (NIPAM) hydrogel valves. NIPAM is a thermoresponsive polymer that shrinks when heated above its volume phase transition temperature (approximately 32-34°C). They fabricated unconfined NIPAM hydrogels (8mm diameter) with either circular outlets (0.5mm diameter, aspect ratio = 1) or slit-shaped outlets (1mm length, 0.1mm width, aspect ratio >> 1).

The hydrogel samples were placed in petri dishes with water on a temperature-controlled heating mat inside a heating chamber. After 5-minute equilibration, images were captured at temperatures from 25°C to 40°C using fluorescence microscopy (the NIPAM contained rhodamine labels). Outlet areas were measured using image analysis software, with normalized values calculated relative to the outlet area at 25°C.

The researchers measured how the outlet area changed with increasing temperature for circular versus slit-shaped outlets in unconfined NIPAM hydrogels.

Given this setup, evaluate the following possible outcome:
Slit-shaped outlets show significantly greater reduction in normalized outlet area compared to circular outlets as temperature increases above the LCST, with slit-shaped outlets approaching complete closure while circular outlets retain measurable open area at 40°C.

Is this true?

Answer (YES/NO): NO